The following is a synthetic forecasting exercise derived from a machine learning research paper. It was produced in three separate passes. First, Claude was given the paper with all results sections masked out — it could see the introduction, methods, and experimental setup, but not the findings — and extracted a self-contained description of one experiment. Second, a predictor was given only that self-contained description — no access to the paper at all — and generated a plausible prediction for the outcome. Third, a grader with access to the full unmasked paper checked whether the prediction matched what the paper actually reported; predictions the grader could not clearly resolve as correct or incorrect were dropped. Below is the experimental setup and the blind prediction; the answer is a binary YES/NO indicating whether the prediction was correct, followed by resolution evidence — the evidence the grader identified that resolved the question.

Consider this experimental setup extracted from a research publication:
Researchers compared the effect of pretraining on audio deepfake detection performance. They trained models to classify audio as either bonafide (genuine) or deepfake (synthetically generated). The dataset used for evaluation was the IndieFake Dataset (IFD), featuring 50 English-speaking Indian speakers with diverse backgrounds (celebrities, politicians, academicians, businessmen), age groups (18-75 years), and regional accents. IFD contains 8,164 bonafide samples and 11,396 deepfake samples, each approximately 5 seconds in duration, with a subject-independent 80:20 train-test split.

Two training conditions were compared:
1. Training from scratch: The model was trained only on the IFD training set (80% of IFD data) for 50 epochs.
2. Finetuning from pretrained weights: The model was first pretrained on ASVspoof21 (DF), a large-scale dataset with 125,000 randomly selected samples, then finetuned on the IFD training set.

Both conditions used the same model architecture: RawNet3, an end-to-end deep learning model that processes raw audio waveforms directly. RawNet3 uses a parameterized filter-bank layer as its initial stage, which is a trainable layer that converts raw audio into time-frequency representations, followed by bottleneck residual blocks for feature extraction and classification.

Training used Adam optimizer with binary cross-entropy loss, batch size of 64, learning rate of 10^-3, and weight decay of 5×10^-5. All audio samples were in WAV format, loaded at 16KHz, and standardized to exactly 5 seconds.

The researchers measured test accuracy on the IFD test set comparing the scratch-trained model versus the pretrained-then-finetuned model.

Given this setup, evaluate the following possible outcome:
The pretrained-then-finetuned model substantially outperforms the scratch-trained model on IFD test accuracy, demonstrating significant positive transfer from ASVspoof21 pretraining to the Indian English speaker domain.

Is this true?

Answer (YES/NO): NO